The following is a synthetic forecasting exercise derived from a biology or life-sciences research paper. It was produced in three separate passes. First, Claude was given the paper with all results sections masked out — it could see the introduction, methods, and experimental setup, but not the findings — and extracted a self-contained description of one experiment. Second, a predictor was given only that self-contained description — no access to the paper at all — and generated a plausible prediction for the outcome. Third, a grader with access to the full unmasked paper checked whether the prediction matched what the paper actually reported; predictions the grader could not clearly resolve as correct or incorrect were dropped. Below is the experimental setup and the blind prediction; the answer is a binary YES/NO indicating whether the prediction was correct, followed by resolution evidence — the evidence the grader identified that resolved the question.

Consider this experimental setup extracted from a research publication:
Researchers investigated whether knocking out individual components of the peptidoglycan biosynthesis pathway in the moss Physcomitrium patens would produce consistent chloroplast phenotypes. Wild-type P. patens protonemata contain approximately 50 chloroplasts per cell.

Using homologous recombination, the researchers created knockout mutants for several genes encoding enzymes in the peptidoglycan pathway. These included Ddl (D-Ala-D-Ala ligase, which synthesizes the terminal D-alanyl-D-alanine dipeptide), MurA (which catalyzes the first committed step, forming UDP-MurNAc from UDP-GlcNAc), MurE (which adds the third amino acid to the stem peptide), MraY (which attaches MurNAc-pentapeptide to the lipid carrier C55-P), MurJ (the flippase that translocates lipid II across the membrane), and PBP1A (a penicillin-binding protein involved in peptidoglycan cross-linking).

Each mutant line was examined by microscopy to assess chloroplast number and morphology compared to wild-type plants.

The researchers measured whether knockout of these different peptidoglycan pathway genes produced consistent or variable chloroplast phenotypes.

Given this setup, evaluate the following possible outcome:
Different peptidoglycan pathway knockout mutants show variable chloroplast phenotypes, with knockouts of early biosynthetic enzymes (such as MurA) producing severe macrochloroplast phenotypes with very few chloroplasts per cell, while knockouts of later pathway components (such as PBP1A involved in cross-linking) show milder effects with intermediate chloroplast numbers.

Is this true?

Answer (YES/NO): NO